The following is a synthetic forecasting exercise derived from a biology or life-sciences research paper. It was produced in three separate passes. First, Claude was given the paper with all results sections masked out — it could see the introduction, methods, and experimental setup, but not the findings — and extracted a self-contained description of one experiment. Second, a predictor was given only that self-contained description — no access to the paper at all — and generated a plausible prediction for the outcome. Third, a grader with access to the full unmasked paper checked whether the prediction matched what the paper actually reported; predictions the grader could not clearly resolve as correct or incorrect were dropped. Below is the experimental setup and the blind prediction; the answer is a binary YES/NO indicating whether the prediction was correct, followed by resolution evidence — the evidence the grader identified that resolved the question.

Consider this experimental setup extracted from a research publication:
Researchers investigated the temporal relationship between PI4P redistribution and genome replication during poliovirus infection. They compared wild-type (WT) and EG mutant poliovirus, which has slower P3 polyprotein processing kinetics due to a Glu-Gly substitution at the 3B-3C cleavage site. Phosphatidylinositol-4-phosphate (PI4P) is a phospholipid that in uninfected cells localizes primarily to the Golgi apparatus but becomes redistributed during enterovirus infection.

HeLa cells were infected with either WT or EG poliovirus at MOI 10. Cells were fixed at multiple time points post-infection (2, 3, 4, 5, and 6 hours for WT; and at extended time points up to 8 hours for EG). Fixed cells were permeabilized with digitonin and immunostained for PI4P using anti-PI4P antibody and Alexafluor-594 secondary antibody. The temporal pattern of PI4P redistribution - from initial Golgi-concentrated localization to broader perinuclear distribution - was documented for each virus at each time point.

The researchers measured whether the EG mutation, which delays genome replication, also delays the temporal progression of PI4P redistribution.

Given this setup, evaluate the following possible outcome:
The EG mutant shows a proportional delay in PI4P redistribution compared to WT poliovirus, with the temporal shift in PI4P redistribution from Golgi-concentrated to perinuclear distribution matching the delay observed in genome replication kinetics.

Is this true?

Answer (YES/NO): NO